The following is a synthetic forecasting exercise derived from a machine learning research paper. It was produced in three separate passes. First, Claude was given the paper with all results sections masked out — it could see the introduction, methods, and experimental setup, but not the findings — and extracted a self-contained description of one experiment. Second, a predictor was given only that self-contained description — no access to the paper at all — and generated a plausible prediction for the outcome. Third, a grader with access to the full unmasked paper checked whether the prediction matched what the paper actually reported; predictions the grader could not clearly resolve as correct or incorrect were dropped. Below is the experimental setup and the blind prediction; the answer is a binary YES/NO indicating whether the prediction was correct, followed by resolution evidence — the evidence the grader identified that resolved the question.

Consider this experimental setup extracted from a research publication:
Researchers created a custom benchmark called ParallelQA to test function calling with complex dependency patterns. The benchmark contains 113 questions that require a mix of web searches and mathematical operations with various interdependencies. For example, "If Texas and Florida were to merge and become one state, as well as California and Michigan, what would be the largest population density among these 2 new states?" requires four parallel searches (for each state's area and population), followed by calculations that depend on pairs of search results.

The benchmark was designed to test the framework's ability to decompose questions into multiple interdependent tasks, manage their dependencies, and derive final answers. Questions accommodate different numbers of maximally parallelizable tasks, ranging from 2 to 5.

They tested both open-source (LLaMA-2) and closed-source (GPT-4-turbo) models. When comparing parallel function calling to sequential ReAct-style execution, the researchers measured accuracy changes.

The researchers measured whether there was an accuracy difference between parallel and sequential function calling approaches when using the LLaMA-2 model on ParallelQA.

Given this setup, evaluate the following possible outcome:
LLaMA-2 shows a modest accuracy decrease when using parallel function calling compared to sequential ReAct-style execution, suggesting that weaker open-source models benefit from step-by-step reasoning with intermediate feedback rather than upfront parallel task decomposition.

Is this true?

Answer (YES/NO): NO